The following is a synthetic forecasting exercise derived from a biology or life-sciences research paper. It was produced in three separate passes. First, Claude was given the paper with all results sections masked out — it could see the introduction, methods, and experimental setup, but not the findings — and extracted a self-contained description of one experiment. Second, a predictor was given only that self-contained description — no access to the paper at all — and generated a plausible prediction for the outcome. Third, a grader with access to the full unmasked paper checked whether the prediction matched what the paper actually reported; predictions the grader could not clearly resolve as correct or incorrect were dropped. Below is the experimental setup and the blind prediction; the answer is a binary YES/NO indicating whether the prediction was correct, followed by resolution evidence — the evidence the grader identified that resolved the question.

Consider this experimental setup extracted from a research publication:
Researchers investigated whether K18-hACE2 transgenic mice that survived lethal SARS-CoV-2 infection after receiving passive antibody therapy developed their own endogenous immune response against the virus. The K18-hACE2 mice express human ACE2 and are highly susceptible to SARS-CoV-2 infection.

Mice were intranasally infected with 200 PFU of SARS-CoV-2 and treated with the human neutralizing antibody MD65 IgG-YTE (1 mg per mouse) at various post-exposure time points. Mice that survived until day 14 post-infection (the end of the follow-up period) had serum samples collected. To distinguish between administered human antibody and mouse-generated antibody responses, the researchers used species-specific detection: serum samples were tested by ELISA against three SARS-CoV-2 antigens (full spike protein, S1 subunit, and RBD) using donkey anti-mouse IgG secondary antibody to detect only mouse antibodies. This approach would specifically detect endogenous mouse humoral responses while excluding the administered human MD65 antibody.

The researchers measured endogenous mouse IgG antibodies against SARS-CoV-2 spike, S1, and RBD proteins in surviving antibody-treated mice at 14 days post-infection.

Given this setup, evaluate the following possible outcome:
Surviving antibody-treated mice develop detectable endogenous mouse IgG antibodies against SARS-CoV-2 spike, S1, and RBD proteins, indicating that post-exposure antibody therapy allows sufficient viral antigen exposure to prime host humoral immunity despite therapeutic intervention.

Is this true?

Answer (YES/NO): YES